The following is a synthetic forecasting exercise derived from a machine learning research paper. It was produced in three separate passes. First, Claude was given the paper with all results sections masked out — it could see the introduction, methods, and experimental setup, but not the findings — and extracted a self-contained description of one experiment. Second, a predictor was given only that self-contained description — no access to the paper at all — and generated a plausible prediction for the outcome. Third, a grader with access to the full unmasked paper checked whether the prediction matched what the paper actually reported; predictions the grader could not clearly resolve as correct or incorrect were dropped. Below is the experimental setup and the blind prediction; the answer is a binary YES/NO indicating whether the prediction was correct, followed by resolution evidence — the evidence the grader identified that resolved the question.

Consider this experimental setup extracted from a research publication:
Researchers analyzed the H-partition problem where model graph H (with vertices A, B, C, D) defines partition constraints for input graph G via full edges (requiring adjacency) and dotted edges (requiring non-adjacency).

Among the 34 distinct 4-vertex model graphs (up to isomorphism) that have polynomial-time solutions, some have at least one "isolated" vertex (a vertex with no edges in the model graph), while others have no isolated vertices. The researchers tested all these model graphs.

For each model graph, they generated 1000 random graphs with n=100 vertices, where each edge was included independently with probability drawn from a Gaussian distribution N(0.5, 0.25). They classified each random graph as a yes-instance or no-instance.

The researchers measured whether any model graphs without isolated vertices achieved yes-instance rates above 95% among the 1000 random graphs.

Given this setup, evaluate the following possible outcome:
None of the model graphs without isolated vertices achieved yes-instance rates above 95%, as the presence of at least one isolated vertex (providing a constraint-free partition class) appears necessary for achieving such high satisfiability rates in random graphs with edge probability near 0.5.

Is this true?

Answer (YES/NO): NO